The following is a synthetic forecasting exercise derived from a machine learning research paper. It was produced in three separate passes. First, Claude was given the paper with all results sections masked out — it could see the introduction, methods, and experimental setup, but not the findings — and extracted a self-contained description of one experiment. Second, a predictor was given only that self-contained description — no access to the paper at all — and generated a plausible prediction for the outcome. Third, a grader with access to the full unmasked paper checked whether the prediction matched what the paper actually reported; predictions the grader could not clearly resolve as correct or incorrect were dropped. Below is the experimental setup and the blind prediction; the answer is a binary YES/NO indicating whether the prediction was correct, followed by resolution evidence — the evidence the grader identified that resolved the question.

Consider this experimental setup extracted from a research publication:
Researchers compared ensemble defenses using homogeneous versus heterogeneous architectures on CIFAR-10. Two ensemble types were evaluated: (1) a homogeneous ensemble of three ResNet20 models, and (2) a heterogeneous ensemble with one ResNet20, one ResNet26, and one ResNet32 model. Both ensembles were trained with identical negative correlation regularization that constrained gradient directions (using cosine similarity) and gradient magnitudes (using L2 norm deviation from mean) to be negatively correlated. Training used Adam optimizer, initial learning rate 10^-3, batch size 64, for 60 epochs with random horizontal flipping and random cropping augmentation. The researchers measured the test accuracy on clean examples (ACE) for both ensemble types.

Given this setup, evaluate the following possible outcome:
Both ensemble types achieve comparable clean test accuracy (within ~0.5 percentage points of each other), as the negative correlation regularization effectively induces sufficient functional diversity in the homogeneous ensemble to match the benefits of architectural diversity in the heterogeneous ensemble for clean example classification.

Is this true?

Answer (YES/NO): YES